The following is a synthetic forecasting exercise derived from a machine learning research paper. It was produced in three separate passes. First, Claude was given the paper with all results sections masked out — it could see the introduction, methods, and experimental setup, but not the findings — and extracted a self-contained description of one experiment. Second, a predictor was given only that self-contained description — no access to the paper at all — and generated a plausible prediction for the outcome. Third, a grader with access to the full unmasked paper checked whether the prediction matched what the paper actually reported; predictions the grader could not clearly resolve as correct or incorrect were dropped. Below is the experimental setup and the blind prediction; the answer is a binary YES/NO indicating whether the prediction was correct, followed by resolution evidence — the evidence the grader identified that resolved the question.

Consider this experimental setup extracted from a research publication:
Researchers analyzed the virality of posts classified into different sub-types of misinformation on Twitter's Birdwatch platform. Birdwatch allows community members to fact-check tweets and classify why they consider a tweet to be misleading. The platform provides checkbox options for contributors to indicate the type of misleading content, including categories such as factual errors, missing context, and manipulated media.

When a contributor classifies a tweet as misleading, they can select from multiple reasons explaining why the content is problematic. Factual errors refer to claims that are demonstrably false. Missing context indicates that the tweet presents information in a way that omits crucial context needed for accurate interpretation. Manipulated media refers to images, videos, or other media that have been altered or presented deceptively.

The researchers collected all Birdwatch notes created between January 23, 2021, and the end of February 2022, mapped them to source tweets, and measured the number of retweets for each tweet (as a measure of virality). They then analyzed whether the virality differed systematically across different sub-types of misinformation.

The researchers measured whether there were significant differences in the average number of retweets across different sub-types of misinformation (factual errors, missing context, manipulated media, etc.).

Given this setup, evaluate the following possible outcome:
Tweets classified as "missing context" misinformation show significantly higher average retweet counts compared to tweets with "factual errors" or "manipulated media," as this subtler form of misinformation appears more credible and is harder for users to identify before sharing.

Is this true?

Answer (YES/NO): NO